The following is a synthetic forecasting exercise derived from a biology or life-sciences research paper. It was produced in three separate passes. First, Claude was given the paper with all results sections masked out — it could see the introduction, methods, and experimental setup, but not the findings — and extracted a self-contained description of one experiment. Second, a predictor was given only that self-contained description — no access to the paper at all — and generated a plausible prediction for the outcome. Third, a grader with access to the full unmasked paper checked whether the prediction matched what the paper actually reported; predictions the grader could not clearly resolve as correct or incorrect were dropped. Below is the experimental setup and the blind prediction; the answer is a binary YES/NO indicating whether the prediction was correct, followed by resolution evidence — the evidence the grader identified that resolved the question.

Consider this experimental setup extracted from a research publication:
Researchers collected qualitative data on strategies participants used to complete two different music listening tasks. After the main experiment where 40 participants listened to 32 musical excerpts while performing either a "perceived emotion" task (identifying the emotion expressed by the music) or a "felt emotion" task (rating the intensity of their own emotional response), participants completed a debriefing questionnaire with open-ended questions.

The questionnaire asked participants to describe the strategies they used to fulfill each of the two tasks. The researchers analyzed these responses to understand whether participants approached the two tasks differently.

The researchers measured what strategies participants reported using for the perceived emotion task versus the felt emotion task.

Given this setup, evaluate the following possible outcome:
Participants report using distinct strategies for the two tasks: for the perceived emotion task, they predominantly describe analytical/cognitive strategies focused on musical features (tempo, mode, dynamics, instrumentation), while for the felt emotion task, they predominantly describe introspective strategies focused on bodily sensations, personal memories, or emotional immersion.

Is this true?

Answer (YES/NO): YES